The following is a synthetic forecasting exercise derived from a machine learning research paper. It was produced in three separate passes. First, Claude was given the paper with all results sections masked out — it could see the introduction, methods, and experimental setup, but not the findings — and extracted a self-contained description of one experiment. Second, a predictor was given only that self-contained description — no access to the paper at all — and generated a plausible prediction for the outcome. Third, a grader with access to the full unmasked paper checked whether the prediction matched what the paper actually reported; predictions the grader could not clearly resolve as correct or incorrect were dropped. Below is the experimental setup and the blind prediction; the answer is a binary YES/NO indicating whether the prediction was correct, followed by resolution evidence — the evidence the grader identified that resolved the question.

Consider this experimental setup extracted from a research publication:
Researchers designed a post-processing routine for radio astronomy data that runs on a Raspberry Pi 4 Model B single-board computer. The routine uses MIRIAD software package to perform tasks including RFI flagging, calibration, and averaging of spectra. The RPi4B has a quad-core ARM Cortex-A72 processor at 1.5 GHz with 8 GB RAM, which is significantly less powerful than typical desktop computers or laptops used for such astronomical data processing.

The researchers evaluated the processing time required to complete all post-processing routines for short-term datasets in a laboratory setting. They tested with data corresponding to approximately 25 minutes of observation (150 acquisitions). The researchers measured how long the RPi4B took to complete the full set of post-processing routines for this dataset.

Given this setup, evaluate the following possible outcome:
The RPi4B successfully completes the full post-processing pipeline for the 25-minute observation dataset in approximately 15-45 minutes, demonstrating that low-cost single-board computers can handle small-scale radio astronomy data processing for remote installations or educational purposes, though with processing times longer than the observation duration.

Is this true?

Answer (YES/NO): NO